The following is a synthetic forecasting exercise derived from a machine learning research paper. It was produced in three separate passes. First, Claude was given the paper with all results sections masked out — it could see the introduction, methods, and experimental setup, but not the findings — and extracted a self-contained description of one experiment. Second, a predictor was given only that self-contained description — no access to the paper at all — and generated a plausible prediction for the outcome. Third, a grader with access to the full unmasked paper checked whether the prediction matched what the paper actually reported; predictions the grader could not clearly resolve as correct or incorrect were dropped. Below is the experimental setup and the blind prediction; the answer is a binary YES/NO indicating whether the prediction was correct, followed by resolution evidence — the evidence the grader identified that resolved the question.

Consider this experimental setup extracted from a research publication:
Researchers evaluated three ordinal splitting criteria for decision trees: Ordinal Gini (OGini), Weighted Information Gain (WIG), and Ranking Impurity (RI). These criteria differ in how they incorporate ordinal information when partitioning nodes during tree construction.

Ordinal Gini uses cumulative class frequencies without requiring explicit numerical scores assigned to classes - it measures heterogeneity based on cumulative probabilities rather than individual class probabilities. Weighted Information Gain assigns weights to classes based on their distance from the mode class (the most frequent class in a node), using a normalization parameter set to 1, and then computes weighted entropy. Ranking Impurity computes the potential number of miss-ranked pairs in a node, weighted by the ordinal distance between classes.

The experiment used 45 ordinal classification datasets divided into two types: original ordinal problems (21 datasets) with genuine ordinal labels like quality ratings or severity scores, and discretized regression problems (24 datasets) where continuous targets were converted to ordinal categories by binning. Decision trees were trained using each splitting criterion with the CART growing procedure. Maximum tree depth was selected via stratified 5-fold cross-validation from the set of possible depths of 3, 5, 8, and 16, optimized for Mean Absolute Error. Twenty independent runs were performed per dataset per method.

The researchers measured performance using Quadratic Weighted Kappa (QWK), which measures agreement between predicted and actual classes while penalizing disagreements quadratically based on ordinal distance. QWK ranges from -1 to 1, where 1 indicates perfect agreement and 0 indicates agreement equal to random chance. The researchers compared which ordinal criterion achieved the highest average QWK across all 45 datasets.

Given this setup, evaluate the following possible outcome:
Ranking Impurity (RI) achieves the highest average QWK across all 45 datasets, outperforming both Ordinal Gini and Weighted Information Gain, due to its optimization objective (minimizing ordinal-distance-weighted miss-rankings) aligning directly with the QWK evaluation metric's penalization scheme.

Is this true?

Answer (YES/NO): NO